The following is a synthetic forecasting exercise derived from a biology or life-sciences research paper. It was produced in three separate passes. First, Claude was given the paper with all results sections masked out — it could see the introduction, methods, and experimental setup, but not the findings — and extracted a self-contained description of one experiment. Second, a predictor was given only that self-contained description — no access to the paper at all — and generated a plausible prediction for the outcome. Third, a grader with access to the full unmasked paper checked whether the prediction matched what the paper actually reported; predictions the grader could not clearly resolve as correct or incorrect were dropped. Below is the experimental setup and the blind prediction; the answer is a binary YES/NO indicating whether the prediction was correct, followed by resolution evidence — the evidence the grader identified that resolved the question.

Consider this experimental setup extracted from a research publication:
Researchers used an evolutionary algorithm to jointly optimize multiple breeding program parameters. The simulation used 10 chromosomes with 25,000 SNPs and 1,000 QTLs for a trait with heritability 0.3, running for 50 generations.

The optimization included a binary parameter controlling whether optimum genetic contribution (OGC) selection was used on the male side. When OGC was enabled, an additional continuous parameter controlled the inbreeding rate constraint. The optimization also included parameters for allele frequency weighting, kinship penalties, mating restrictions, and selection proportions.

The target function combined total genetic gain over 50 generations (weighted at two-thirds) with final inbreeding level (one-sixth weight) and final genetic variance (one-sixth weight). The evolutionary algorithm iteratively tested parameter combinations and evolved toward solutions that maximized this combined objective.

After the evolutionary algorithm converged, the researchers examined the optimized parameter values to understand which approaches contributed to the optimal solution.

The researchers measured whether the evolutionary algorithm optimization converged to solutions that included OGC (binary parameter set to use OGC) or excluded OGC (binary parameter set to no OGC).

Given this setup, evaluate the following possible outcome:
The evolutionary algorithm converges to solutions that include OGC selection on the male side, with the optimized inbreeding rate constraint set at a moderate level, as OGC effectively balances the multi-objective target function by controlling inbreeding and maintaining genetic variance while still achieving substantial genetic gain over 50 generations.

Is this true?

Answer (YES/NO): YES